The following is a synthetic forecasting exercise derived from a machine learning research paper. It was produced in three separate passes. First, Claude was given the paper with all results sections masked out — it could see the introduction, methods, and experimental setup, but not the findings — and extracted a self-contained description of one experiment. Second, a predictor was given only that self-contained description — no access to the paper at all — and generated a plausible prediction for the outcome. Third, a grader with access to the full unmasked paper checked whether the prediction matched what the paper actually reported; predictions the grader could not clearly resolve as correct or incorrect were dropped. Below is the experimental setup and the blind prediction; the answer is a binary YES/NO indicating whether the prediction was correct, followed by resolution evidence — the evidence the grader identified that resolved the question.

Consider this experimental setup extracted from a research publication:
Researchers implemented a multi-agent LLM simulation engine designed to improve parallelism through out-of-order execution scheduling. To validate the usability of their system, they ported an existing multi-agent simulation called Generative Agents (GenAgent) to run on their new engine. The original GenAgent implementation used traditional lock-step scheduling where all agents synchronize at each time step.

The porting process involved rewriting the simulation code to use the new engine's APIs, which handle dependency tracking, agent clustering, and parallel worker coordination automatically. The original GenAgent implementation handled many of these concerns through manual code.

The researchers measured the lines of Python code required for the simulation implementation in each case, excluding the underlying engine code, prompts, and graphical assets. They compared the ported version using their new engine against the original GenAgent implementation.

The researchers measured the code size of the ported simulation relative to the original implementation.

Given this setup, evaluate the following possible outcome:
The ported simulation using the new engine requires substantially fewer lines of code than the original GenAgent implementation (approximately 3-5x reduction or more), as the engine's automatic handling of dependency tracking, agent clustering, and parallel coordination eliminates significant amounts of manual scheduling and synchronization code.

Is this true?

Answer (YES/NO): NO